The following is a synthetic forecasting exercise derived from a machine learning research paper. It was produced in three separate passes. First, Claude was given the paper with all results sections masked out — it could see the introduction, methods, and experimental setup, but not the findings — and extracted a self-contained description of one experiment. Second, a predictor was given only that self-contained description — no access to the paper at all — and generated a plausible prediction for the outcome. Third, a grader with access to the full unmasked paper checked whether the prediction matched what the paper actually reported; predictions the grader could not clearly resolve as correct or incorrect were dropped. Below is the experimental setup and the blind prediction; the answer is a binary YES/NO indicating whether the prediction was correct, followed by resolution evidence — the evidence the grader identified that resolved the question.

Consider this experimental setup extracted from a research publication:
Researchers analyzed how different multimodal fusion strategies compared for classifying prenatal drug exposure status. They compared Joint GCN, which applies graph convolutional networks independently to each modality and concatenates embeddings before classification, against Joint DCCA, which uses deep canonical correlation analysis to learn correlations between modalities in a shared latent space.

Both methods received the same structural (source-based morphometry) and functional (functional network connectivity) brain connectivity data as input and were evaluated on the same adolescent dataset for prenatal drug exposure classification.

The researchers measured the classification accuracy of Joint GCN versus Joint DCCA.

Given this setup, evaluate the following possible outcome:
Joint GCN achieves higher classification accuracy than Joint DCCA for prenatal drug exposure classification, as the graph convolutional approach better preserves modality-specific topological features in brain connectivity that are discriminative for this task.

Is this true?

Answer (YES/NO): NO